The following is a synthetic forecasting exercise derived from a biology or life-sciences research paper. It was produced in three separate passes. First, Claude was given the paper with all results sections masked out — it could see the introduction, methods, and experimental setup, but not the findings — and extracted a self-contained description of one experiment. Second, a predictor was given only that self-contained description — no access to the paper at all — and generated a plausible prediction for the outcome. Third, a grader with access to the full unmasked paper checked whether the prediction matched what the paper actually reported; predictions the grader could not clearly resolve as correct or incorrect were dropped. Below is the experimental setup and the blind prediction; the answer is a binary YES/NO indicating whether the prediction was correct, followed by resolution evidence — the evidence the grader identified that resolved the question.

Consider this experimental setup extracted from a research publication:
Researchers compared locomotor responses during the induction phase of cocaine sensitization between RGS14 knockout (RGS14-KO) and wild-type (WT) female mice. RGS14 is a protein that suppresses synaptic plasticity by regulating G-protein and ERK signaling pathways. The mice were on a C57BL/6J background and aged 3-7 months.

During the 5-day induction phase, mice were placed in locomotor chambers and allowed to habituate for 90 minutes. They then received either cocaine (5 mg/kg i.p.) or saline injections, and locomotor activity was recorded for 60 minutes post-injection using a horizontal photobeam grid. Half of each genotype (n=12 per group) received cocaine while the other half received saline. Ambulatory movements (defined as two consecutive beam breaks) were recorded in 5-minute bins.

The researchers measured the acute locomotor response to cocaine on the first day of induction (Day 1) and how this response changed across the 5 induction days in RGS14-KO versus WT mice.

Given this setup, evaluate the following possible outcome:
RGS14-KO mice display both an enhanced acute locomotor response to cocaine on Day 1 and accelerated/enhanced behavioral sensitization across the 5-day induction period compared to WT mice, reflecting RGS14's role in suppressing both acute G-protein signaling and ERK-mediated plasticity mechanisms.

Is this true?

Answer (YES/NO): NO